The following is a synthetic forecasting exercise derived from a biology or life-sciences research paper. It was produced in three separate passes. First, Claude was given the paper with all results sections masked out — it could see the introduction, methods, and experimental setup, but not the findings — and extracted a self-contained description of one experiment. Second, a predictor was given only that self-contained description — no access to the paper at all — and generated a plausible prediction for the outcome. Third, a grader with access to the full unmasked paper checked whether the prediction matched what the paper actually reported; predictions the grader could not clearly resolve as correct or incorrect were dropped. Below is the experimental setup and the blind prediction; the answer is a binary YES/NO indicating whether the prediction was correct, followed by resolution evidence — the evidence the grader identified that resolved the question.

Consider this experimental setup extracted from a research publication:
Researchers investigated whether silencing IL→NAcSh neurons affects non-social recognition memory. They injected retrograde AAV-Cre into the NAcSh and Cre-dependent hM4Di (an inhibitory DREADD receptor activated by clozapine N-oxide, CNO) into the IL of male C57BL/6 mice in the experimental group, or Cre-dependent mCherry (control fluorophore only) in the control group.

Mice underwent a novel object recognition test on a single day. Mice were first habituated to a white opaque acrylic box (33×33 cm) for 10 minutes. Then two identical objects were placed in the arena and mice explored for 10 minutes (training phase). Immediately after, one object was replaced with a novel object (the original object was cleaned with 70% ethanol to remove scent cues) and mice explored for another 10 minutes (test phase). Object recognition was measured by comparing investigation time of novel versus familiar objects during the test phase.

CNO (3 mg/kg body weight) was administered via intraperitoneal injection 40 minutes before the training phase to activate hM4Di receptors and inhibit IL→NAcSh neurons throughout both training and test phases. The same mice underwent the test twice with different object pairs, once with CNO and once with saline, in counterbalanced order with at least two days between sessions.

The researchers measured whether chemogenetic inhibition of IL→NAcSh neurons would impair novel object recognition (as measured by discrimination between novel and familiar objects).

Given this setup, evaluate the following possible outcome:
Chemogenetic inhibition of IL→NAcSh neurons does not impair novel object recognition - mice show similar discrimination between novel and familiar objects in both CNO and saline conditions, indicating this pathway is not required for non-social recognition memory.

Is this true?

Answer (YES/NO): YES